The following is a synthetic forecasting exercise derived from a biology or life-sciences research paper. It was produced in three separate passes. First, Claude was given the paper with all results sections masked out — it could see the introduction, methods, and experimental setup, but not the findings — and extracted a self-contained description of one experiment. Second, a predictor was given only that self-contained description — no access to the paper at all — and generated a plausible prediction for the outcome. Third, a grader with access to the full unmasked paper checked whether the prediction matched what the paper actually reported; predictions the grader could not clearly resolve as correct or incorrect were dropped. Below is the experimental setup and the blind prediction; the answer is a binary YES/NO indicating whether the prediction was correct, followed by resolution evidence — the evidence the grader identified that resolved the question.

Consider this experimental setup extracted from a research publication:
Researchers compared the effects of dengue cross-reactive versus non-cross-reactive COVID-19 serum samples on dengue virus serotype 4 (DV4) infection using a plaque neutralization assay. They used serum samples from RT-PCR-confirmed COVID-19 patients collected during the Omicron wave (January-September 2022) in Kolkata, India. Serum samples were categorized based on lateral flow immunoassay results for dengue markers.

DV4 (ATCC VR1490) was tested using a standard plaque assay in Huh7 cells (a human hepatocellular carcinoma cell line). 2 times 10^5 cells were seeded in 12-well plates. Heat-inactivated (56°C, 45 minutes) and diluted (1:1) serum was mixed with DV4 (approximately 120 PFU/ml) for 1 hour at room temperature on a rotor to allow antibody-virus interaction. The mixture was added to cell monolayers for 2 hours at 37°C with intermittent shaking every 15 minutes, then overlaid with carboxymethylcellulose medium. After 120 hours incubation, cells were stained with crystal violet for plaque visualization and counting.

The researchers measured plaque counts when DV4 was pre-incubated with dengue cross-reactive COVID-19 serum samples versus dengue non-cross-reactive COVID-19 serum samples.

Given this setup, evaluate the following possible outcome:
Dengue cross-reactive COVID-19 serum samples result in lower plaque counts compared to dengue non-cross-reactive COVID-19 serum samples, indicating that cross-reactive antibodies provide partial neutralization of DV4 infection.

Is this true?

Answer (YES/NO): NO